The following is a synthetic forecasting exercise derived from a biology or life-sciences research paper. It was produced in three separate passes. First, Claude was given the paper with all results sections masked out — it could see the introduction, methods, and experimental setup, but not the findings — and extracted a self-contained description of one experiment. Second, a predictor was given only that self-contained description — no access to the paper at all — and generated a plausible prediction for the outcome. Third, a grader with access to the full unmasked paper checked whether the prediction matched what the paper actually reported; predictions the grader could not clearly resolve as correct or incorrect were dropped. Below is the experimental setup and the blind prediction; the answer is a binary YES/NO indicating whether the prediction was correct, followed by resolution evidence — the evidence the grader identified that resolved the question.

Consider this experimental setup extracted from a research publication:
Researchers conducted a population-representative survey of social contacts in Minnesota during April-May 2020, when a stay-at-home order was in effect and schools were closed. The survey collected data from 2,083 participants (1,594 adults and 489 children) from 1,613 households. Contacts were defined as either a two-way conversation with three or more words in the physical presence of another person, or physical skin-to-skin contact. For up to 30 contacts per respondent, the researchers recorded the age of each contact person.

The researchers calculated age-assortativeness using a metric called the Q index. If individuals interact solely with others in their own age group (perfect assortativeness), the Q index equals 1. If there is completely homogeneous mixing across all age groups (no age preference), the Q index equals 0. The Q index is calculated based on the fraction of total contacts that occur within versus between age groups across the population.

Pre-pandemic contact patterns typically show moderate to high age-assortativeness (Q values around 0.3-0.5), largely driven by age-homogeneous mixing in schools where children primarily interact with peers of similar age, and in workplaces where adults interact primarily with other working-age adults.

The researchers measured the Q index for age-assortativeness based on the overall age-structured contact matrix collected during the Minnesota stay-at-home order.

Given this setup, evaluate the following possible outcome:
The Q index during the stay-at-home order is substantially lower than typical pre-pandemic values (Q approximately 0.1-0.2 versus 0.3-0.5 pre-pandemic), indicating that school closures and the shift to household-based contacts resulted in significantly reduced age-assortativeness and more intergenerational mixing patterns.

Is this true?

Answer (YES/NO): NO